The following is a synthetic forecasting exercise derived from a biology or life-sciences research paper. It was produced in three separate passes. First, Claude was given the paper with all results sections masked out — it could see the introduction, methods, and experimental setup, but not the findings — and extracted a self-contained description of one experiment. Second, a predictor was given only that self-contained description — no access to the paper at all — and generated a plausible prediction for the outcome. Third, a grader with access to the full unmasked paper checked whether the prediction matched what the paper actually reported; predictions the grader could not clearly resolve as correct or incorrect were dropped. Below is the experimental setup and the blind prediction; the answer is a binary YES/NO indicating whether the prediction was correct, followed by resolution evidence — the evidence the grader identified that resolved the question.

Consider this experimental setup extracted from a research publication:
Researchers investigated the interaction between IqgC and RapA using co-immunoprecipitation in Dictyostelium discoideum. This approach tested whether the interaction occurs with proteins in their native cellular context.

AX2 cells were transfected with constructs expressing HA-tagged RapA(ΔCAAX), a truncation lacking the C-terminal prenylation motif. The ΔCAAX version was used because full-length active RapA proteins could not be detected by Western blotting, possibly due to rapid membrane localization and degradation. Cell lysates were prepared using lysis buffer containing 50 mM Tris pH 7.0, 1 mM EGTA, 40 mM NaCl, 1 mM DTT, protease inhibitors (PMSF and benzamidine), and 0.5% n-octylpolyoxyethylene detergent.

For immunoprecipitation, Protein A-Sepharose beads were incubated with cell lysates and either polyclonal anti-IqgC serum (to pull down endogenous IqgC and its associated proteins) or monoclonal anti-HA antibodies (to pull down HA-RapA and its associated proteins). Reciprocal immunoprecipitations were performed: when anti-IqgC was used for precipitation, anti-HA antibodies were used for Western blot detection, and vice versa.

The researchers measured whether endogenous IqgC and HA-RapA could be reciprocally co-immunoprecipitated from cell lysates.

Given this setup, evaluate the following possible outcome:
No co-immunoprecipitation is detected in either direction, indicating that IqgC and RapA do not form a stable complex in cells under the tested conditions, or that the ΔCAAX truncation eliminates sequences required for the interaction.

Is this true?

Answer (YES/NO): NO